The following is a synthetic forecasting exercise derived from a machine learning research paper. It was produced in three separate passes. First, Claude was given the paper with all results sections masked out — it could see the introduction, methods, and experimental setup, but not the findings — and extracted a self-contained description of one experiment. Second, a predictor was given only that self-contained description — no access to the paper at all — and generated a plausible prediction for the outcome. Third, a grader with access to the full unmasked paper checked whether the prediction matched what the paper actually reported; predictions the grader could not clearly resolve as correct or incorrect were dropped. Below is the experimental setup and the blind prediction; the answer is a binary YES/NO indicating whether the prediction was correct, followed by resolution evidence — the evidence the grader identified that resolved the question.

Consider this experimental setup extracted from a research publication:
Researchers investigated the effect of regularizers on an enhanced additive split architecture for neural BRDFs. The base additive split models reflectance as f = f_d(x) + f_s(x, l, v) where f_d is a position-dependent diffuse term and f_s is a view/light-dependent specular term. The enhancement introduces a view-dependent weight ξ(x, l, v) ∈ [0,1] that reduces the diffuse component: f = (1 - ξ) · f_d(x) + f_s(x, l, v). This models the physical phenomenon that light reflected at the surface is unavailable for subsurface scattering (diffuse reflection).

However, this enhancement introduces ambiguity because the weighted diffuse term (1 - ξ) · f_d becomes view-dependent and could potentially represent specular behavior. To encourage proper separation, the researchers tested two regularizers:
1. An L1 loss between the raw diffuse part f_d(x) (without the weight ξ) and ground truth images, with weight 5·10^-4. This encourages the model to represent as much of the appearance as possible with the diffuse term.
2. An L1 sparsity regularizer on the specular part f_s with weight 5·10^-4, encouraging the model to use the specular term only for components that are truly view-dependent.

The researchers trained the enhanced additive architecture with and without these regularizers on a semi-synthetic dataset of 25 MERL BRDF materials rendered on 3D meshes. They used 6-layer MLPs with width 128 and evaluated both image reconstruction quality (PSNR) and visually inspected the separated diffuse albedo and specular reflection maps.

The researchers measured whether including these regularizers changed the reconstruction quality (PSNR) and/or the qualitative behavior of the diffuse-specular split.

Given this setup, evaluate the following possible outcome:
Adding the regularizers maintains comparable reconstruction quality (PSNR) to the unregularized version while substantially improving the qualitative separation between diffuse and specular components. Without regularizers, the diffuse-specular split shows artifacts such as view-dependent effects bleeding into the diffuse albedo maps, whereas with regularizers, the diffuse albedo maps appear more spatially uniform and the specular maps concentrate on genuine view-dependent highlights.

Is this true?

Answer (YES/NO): NO